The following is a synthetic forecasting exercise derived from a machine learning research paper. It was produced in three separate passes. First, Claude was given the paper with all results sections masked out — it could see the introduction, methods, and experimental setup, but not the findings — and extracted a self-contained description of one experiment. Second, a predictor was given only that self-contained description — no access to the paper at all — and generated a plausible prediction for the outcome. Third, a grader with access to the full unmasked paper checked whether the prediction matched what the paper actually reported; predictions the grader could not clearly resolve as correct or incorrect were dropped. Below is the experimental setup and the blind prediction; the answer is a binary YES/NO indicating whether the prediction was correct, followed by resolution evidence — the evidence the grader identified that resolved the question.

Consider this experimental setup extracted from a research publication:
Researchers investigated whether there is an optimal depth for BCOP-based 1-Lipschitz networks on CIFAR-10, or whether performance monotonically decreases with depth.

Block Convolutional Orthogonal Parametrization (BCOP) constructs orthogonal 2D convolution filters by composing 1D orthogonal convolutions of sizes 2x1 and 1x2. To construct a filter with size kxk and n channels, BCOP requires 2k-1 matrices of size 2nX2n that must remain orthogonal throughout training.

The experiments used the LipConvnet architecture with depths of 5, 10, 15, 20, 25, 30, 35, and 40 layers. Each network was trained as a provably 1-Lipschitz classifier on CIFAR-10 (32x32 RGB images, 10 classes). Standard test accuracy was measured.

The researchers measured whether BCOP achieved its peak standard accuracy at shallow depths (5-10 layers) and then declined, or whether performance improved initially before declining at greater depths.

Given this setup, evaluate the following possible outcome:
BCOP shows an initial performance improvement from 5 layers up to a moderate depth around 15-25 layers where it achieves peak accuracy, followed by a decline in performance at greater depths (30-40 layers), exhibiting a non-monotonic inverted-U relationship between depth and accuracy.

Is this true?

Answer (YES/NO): NO